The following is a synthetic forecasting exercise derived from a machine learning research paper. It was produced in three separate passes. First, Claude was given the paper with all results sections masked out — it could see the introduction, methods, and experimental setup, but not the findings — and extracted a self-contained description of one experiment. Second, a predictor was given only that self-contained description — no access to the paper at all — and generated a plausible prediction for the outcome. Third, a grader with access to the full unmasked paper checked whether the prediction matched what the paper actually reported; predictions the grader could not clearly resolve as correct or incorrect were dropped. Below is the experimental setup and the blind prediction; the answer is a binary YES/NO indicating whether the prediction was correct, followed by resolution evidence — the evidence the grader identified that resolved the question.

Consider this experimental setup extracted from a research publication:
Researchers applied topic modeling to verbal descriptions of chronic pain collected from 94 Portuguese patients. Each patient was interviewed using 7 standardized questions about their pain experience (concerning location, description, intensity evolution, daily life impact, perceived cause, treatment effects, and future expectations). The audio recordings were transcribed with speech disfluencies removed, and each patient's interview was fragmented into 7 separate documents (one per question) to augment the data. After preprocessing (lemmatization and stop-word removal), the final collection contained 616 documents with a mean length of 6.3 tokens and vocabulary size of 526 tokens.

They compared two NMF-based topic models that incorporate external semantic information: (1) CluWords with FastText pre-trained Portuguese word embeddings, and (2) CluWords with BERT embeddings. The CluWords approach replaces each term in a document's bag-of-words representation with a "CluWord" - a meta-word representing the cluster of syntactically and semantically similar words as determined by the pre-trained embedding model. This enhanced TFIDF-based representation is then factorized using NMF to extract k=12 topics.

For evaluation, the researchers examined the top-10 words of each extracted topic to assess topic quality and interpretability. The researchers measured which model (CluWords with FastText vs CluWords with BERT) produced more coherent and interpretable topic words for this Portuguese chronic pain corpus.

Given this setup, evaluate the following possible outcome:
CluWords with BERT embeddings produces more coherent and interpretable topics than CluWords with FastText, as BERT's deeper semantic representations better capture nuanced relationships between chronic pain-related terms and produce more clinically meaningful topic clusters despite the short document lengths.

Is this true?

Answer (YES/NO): NO